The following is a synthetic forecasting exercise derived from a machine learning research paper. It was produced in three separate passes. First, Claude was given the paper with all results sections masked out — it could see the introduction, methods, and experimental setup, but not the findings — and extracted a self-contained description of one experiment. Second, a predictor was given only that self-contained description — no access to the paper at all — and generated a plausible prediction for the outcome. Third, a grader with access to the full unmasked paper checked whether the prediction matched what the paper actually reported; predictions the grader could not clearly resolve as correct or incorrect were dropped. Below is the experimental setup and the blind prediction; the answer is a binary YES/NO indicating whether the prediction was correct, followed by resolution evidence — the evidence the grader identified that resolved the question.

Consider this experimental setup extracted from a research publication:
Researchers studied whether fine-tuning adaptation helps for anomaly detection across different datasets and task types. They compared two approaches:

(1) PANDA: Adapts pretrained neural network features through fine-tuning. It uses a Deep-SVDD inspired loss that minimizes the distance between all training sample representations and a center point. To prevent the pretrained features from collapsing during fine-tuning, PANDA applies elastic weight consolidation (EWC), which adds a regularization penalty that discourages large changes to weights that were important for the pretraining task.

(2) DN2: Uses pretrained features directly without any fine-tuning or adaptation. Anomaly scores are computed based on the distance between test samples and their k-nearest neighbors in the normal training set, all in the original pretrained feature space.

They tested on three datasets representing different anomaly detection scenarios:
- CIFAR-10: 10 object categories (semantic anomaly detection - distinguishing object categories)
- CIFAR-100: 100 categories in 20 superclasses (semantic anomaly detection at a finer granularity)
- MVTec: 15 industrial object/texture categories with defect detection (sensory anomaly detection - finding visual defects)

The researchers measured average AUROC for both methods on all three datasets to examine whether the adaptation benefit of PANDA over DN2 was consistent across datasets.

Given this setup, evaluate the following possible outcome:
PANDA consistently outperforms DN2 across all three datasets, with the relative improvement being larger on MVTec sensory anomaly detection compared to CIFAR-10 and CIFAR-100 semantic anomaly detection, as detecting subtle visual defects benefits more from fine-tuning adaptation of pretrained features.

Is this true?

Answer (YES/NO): NO